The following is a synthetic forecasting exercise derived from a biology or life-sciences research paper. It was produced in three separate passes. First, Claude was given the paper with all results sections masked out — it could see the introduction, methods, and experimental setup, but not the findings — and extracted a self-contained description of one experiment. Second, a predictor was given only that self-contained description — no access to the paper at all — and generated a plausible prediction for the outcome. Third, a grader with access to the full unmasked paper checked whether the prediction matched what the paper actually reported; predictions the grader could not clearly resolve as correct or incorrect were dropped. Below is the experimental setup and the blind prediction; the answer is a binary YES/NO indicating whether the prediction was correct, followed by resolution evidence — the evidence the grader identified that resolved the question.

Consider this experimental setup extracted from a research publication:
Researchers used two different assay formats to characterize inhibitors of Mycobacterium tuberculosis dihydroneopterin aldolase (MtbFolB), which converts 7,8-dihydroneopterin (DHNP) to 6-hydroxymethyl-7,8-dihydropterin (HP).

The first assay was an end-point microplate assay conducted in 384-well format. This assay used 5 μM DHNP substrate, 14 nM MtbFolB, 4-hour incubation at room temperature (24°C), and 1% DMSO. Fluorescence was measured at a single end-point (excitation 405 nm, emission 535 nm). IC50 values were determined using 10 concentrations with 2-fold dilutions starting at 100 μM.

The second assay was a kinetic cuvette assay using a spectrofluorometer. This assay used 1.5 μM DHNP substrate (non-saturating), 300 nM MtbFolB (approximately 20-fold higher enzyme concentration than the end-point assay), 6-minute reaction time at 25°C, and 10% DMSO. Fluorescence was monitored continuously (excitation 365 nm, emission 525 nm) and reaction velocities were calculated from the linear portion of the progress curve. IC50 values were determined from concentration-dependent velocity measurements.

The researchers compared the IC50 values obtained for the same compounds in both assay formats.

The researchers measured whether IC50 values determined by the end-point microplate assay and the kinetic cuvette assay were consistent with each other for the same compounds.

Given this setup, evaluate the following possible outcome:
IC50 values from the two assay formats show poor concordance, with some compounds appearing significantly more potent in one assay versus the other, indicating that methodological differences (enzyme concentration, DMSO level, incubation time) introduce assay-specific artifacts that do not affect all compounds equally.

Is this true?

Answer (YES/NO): NO